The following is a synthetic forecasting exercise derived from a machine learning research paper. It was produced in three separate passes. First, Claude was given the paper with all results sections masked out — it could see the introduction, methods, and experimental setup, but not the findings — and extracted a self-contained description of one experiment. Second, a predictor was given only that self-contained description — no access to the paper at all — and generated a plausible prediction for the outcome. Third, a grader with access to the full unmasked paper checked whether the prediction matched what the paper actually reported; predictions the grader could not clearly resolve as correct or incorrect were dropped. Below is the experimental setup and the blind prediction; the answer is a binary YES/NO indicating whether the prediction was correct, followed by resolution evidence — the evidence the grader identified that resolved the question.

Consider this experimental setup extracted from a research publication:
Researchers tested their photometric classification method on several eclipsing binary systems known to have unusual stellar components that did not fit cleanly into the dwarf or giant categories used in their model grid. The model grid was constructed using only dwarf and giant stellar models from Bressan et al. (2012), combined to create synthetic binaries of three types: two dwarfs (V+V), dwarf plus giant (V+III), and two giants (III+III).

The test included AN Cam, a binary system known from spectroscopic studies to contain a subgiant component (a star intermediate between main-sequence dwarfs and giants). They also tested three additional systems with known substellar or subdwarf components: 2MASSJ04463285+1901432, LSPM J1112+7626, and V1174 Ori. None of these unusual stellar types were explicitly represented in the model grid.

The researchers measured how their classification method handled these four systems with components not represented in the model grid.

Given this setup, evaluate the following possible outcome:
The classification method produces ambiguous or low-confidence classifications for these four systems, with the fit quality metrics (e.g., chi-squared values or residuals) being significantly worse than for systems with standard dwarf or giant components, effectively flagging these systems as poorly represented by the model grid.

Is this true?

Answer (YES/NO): NO